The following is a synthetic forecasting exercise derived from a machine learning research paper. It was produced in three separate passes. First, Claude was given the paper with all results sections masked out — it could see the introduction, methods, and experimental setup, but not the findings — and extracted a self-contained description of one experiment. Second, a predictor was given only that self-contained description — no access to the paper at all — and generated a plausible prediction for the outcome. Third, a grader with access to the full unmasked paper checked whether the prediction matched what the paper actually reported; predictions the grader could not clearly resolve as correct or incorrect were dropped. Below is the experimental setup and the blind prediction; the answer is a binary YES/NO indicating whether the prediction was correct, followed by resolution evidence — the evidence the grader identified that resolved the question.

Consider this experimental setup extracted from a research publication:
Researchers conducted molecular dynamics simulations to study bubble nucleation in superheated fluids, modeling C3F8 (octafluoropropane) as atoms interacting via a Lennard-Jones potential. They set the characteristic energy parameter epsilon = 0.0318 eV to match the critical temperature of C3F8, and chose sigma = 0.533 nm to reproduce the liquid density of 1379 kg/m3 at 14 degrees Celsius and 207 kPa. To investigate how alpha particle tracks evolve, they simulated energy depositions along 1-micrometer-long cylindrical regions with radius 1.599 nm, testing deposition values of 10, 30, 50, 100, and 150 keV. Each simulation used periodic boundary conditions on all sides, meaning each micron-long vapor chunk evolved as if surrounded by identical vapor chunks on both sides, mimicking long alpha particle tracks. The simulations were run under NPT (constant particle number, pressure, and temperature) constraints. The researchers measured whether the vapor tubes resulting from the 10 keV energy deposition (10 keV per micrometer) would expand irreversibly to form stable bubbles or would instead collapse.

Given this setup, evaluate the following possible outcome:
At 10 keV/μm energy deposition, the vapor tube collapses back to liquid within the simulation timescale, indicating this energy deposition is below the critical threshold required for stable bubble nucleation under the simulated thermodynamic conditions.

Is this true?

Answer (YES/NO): YES